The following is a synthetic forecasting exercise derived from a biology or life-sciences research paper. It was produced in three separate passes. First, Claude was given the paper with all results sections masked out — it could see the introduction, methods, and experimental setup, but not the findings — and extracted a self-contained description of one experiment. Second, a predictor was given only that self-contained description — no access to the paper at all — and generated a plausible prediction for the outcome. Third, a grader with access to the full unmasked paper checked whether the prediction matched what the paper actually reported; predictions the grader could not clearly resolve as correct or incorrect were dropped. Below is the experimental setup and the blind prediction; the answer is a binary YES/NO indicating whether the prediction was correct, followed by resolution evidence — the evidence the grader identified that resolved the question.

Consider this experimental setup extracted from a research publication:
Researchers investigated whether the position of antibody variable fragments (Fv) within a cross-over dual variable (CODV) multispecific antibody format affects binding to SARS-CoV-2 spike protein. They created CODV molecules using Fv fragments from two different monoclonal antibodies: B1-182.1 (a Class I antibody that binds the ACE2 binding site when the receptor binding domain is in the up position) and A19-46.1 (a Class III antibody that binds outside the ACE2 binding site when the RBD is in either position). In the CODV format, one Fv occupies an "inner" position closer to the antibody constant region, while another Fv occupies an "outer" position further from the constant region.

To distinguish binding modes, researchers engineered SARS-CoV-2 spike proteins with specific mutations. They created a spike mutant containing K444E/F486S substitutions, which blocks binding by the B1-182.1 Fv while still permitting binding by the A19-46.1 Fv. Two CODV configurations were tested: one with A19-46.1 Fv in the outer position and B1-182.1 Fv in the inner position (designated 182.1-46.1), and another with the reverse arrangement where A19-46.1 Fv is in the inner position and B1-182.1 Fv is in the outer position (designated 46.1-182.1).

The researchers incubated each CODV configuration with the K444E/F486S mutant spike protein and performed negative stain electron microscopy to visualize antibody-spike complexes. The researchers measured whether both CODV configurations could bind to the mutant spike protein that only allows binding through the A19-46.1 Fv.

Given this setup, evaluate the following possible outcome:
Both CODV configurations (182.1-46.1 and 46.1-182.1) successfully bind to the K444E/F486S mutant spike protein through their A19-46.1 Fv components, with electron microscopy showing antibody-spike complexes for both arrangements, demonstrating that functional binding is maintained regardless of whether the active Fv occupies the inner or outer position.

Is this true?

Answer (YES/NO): NO